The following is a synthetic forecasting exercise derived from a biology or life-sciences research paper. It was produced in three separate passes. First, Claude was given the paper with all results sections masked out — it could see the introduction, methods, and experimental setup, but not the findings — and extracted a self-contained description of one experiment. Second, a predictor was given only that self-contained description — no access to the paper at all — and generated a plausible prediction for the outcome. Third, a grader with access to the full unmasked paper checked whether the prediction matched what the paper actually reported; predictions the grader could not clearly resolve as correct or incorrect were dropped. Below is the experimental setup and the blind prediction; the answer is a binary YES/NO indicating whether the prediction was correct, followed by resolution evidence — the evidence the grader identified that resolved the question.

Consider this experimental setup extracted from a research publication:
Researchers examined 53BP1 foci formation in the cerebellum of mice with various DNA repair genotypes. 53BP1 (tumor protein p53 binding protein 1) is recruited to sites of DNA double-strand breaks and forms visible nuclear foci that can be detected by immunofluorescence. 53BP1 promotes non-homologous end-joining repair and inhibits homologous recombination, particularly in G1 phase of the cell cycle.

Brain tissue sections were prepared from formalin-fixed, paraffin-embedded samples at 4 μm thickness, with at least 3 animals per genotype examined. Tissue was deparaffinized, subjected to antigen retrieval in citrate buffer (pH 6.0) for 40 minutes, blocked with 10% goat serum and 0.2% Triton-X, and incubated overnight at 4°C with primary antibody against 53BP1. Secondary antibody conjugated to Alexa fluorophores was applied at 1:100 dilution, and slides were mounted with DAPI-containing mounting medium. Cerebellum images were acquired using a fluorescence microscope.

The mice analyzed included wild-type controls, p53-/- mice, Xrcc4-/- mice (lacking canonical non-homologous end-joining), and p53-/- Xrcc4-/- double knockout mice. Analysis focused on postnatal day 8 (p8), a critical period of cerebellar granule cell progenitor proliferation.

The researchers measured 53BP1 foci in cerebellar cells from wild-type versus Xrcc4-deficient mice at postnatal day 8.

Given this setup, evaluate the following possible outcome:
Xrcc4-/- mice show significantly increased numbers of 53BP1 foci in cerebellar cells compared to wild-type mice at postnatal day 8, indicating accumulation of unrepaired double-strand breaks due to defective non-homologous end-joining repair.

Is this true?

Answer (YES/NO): YES